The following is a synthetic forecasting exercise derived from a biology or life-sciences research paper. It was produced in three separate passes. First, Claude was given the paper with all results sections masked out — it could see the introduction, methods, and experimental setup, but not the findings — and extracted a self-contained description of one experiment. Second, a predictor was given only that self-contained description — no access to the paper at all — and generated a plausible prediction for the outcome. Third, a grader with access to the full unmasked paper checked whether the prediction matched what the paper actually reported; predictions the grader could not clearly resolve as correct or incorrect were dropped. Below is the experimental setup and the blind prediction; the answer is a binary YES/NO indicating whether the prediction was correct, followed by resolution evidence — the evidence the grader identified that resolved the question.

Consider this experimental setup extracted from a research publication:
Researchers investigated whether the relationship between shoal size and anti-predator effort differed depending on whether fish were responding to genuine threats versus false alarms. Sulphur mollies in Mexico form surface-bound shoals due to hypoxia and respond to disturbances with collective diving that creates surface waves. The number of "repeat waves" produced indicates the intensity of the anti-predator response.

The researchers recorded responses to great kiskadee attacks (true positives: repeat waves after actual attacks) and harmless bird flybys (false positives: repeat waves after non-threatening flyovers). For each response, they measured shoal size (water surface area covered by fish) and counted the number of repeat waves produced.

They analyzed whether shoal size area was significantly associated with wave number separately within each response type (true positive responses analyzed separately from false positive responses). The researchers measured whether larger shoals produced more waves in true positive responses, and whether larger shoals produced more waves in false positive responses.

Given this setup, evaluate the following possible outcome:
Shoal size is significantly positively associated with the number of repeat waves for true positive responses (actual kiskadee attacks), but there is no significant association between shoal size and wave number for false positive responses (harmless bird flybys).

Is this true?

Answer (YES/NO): YES